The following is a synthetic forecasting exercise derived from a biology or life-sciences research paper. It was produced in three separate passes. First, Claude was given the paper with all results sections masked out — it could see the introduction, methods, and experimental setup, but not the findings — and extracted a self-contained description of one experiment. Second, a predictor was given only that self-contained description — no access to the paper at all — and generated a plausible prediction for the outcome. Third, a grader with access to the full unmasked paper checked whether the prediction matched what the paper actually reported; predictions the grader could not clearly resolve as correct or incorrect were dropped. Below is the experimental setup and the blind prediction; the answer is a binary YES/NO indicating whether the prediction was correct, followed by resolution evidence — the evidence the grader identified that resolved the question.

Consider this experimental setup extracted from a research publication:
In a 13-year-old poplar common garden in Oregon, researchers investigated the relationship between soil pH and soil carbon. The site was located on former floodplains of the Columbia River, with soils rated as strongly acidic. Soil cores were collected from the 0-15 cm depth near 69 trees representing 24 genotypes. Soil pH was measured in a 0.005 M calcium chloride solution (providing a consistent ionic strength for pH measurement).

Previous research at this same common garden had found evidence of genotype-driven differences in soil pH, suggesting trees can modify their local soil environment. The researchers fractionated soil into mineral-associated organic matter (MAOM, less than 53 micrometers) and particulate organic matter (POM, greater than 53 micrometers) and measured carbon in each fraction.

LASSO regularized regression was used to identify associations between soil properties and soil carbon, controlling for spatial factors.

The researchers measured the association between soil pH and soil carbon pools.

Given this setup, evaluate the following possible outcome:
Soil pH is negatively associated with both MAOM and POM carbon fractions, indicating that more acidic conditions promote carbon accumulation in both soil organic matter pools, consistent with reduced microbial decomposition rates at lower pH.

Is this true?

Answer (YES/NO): NO